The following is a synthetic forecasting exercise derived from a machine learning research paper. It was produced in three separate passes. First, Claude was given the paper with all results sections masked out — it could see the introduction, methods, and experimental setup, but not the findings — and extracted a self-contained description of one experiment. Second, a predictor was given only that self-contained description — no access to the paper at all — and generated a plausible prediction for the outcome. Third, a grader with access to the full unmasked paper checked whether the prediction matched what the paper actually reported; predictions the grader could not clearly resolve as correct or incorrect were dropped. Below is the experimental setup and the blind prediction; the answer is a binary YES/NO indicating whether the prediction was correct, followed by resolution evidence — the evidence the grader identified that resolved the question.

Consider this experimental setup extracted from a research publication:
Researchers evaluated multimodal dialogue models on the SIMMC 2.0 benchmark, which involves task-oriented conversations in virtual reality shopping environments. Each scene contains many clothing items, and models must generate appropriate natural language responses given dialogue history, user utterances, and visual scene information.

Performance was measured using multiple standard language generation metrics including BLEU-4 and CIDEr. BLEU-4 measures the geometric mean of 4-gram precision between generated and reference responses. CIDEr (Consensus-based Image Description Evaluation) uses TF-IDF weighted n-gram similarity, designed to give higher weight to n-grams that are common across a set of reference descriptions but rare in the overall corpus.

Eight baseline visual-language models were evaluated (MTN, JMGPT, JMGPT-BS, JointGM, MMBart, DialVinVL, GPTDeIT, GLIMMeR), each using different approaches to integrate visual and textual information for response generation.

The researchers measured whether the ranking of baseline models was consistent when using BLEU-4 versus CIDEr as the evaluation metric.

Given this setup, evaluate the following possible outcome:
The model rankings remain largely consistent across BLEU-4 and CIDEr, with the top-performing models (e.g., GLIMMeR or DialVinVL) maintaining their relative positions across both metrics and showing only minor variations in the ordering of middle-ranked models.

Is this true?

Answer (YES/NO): NO